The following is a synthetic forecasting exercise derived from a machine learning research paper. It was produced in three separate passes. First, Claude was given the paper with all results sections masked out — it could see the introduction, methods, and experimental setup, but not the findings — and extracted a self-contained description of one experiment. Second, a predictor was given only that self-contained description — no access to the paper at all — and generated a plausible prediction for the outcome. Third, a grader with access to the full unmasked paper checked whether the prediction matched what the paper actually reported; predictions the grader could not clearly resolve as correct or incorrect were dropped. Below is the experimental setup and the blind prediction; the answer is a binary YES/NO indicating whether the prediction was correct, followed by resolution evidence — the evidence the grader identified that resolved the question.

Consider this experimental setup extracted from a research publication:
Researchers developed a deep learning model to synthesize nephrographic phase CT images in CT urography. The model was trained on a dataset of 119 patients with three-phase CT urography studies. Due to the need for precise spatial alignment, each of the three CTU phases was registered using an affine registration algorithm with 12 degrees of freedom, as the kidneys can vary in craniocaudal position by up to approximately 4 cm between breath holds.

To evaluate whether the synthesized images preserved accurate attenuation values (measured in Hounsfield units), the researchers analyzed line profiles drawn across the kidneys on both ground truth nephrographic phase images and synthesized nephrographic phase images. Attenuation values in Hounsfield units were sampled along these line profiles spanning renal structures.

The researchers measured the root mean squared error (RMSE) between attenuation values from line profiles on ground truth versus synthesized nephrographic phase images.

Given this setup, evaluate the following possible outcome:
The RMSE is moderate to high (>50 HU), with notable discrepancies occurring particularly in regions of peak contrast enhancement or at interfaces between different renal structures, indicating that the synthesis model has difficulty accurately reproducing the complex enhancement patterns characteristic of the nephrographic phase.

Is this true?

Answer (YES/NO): NO